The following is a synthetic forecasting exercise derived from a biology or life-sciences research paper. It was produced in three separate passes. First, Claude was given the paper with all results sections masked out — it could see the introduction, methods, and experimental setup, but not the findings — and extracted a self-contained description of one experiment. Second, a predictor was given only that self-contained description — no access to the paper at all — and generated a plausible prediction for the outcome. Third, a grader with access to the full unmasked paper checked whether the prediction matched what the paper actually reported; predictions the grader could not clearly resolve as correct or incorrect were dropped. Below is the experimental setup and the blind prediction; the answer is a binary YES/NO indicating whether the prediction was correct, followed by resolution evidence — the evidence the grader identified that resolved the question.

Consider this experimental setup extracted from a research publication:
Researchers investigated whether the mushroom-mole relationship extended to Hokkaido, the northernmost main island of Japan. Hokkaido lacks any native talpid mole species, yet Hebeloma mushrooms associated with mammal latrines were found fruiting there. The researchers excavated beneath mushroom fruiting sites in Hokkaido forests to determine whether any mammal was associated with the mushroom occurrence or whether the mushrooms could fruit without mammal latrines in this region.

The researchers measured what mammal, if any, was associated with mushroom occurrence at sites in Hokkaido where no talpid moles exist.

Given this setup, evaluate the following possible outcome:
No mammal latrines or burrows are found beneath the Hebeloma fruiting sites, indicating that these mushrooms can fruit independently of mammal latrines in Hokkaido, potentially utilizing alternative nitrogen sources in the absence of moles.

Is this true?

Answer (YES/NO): NO